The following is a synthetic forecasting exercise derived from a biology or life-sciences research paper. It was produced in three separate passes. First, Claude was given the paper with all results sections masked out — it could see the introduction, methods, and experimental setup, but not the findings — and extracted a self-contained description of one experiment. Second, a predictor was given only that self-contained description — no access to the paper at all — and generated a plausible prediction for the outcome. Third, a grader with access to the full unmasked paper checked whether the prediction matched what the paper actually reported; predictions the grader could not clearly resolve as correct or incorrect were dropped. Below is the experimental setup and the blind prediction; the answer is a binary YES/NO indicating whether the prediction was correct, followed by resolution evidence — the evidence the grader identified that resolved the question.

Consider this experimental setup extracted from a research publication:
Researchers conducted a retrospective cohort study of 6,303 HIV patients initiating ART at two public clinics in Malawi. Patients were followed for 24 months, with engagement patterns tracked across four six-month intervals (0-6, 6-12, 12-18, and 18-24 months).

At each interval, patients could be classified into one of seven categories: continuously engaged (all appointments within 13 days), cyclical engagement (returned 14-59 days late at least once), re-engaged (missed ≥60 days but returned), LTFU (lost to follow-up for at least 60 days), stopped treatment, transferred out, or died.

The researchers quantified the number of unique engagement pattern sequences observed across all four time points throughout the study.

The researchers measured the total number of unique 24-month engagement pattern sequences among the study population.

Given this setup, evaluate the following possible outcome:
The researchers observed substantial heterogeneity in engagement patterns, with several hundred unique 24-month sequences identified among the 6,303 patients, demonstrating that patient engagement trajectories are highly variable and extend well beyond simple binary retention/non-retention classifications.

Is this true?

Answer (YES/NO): YES